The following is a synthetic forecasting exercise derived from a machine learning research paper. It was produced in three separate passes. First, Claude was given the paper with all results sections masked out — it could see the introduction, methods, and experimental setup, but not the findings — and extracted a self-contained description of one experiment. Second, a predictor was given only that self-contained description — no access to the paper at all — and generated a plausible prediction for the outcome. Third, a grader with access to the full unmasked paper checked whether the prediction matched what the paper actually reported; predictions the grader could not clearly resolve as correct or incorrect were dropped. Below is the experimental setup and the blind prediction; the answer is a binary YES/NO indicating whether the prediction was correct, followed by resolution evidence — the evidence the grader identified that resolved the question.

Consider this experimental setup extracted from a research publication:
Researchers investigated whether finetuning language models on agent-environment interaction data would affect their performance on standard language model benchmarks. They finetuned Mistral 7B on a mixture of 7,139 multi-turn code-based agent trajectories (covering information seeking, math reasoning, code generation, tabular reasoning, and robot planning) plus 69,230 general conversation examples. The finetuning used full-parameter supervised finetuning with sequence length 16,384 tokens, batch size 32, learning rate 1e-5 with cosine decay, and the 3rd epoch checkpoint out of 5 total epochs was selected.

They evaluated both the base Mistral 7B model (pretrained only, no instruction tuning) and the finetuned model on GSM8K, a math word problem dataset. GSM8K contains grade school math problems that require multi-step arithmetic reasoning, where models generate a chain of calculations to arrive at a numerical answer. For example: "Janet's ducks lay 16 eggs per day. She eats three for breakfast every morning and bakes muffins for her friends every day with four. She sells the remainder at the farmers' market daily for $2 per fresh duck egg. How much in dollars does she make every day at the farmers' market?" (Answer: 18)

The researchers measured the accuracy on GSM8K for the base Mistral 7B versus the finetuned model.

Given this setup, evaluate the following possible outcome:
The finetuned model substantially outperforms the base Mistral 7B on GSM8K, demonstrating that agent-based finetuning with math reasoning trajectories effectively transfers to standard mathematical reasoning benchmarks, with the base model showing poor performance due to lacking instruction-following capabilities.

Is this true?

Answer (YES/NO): NO